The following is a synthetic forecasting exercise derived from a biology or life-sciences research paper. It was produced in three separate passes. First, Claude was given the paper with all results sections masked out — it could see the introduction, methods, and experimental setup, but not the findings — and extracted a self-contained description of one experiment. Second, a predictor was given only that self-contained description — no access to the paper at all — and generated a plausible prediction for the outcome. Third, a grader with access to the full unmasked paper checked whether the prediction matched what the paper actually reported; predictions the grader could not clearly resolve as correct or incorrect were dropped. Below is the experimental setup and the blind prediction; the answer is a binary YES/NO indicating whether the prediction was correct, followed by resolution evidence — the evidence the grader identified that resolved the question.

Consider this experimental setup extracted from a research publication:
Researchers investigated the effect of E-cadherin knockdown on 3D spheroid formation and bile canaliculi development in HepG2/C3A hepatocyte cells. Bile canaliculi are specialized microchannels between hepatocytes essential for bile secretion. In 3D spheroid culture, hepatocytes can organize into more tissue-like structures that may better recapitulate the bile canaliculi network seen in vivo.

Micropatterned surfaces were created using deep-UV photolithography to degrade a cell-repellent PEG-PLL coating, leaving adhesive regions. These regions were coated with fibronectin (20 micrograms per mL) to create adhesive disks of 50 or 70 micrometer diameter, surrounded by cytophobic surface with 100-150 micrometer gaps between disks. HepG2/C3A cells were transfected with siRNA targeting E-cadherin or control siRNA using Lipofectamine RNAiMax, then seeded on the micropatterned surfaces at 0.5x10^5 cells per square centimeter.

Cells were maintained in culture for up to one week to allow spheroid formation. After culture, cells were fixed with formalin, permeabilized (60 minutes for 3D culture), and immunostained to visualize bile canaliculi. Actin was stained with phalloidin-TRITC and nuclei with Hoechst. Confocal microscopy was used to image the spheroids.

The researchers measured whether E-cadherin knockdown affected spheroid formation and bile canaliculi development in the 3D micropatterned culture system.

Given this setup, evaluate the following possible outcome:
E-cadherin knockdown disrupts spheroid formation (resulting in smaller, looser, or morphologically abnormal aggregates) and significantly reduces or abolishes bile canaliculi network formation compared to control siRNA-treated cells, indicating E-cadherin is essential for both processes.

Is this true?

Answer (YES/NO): NO